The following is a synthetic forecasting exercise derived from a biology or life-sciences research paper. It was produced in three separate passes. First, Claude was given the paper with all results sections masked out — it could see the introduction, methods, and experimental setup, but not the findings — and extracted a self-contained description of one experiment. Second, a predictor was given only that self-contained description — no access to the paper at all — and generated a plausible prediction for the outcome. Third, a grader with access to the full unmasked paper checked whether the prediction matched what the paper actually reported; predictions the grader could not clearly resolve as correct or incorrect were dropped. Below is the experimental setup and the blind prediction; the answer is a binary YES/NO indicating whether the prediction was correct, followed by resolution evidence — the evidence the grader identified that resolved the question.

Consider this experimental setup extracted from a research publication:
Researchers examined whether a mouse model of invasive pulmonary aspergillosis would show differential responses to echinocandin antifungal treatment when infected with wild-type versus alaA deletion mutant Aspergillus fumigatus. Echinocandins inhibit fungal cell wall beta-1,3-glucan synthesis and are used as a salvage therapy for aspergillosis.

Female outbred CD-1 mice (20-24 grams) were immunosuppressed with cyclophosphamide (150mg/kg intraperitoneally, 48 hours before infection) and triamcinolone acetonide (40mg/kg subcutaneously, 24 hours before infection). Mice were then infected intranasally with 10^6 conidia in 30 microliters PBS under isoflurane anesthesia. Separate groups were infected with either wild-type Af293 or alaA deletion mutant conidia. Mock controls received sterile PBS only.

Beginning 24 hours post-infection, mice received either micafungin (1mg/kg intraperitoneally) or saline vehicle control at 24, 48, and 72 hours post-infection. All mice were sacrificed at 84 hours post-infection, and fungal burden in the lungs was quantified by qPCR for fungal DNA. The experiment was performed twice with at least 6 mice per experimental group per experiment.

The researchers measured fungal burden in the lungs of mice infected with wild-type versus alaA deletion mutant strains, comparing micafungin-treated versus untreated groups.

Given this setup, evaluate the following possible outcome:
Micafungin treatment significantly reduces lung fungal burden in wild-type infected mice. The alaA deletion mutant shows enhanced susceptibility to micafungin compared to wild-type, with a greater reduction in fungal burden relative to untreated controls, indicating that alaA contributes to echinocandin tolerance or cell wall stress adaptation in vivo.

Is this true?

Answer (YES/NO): NO